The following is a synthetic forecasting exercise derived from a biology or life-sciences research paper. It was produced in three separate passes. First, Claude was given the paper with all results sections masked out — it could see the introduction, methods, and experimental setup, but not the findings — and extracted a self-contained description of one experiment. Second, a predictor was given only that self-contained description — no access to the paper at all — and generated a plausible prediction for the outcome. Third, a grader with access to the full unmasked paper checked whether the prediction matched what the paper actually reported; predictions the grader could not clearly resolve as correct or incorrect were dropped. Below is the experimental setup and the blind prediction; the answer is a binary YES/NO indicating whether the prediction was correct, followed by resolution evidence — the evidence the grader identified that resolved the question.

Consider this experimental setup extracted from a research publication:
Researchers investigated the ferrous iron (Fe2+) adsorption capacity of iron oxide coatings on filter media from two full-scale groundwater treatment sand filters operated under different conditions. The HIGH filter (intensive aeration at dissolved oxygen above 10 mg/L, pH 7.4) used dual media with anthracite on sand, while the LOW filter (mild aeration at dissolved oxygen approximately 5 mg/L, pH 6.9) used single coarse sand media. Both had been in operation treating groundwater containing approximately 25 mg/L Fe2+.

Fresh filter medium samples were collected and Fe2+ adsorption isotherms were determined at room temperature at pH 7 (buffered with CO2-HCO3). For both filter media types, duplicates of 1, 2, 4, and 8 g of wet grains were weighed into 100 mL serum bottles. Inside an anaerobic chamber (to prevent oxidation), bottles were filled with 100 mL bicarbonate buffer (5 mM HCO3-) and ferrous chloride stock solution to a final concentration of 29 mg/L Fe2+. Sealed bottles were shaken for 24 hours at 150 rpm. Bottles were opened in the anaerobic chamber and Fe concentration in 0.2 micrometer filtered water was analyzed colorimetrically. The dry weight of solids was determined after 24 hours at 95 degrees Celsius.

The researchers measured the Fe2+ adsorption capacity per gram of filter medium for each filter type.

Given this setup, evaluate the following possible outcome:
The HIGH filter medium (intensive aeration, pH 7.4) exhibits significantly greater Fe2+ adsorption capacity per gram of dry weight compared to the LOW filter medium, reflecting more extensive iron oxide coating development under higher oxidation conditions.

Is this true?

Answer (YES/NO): NO